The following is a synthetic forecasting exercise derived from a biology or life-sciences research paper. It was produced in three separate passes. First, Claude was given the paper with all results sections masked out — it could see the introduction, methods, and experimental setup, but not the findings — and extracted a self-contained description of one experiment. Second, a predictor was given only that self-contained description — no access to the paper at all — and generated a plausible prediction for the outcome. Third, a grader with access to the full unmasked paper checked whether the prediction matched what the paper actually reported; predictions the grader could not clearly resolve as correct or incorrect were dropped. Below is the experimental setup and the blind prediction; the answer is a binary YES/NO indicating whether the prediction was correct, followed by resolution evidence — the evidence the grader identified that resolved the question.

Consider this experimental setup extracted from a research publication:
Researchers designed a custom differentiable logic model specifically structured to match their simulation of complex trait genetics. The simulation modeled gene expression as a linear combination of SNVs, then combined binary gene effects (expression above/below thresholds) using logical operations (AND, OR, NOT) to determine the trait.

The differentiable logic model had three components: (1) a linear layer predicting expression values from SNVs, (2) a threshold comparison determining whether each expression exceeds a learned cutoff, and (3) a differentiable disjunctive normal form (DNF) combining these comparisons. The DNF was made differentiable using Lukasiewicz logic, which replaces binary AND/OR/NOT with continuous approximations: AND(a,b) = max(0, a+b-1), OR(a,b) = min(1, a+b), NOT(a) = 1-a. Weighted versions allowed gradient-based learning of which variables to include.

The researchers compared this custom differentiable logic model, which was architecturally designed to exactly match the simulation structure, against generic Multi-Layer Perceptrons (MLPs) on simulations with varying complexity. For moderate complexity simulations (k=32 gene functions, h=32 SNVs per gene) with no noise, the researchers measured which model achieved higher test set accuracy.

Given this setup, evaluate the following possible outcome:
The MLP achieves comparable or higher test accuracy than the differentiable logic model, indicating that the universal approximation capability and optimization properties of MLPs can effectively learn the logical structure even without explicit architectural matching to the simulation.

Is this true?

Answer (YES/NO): YES